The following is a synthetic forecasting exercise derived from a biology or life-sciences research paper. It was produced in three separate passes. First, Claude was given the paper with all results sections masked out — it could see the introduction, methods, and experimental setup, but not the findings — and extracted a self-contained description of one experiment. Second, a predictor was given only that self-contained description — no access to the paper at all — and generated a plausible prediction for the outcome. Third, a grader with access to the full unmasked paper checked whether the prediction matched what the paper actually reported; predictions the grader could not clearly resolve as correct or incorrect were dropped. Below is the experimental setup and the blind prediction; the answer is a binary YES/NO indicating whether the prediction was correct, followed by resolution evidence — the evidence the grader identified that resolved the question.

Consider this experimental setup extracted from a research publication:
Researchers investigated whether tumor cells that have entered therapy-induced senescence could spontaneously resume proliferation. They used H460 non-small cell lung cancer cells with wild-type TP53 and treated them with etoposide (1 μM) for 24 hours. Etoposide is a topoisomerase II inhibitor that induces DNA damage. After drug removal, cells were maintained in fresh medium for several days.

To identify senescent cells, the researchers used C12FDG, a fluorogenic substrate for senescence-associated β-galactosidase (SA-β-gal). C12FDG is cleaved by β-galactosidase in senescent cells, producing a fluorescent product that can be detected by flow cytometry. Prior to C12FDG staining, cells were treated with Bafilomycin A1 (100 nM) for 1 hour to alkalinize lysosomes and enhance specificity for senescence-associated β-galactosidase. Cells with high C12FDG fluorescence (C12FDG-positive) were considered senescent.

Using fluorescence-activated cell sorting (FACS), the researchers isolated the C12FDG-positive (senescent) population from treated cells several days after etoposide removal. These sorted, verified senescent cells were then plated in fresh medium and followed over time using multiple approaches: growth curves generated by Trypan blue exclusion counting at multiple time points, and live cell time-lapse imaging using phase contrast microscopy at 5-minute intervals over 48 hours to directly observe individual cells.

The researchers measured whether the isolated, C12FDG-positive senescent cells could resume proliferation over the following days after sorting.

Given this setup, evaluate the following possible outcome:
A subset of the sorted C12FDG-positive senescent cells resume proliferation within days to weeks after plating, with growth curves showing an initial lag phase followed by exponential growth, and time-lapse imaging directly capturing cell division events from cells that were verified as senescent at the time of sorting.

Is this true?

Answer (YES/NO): YES